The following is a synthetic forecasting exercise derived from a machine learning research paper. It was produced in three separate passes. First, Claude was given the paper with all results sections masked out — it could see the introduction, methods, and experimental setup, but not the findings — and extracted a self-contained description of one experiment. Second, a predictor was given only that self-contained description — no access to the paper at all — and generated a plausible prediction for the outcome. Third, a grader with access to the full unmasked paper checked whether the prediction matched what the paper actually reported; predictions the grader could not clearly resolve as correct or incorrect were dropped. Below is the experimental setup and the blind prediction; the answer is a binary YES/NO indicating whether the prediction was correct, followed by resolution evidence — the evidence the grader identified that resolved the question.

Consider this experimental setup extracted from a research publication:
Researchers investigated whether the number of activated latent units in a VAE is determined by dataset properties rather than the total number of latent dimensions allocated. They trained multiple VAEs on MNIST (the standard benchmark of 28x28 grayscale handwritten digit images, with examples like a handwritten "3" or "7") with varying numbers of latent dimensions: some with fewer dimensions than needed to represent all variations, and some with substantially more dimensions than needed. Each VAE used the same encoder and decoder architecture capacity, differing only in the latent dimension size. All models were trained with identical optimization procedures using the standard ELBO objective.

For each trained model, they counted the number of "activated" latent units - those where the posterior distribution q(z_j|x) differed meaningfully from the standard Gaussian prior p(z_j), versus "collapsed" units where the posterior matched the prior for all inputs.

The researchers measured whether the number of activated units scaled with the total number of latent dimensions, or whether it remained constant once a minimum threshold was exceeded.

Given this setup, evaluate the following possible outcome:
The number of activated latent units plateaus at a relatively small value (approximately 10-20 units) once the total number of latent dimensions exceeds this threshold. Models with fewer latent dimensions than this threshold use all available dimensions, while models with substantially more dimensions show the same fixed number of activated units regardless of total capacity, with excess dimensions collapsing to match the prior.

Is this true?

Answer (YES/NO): NO